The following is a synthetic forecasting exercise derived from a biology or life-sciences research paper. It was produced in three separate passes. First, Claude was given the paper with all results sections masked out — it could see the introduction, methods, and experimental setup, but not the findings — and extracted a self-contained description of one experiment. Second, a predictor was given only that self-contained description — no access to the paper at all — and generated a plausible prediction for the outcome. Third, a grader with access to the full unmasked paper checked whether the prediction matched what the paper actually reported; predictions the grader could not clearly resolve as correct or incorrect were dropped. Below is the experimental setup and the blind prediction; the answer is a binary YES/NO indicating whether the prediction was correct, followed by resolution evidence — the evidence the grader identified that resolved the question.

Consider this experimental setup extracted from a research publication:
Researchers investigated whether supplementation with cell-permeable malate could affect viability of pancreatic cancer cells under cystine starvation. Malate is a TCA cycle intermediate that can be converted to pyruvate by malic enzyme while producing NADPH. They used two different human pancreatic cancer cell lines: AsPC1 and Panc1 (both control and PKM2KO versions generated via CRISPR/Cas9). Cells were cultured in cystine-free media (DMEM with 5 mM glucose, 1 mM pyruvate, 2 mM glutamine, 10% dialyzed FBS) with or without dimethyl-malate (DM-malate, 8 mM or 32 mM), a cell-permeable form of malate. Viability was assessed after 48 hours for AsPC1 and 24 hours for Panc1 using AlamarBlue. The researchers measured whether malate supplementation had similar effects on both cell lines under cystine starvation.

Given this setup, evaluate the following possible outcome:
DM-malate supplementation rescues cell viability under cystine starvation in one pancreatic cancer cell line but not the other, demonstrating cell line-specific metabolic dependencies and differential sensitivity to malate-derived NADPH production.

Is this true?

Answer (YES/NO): YES